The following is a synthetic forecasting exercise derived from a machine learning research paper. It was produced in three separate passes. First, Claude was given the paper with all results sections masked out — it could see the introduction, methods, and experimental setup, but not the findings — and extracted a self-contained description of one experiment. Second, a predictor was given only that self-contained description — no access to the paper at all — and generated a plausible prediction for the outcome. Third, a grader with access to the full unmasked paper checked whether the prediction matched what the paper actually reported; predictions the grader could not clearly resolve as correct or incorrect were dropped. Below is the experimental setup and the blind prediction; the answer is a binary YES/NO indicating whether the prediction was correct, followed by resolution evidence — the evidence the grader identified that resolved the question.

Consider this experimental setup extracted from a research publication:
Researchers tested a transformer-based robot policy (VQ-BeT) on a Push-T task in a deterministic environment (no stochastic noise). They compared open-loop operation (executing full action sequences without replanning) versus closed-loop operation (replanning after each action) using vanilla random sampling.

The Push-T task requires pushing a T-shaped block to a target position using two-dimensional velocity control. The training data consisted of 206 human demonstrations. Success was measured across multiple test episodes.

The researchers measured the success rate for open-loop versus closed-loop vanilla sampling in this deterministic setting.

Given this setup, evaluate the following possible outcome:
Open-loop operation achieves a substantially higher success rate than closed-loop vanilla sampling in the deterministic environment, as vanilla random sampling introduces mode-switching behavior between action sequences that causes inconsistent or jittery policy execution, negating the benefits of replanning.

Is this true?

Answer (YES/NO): YES